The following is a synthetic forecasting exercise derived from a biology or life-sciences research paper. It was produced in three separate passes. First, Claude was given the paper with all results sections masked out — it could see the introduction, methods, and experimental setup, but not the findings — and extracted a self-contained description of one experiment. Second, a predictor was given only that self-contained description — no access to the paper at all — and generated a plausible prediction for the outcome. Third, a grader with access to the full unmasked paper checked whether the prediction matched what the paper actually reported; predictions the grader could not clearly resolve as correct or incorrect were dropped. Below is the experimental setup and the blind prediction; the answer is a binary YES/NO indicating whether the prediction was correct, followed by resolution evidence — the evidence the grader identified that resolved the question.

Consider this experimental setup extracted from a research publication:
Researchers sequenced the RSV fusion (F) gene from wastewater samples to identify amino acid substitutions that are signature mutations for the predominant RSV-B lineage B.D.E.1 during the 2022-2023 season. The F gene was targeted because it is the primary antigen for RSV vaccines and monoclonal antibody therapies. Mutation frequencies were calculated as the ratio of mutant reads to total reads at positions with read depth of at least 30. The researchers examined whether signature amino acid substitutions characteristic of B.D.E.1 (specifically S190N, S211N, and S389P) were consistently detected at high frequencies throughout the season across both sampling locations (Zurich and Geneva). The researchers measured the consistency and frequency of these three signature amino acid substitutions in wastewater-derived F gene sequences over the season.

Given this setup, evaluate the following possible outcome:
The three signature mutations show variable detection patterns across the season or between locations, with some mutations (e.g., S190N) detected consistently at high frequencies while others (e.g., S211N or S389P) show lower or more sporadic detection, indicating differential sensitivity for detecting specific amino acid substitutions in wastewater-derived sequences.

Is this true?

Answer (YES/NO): NO